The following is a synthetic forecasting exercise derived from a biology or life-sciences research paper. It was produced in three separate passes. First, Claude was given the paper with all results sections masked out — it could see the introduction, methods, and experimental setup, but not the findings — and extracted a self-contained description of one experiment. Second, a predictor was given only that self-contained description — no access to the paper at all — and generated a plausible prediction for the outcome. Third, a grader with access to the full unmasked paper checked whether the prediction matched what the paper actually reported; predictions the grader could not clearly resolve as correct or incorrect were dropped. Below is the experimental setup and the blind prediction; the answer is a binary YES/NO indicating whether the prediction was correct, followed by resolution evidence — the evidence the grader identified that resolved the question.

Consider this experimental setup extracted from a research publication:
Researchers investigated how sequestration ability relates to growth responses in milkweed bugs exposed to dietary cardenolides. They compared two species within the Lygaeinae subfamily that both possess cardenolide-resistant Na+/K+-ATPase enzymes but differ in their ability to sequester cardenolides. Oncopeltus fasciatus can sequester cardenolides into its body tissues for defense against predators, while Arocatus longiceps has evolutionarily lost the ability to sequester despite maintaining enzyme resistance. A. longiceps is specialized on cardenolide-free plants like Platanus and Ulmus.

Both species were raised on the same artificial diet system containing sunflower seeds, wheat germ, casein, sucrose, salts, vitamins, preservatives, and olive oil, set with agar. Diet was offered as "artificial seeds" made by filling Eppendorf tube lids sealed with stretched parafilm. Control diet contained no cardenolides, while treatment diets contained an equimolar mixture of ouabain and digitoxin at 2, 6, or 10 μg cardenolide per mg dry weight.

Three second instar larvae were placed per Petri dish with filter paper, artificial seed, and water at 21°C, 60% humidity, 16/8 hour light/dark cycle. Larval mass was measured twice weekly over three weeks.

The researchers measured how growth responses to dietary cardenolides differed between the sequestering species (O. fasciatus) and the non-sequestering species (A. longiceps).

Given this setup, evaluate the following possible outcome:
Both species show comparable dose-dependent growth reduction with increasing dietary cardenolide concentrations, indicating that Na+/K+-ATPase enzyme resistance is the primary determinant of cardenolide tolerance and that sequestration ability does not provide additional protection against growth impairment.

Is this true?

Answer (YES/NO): NO